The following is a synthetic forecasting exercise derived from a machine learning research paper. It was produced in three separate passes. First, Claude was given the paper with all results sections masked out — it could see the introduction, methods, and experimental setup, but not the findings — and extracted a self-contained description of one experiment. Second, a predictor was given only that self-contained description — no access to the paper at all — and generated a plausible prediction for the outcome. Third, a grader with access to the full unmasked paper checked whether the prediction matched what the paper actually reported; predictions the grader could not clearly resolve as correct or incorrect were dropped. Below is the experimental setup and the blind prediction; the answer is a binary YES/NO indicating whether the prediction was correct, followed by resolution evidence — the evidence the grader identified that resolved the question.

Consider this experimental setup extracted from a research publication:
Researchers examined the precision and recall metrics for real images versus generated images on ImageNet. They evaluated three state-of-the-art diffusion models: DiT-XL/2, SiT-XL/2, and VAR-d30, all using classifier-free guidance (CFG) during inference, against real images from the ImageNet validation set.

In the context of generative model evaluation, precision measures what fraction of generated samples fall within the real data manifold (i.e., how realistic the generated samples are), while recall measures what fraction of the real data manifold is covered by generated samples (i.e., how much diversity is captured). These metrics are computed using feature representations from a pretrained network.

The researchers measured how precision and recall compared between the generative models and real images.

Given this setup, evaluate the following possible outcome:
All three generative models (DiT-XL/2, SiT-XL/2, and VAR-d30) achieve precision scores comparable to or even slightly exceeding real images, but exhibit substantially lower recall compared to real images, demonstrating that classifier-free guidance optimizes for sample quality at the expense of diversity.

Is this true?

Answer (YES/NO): YES